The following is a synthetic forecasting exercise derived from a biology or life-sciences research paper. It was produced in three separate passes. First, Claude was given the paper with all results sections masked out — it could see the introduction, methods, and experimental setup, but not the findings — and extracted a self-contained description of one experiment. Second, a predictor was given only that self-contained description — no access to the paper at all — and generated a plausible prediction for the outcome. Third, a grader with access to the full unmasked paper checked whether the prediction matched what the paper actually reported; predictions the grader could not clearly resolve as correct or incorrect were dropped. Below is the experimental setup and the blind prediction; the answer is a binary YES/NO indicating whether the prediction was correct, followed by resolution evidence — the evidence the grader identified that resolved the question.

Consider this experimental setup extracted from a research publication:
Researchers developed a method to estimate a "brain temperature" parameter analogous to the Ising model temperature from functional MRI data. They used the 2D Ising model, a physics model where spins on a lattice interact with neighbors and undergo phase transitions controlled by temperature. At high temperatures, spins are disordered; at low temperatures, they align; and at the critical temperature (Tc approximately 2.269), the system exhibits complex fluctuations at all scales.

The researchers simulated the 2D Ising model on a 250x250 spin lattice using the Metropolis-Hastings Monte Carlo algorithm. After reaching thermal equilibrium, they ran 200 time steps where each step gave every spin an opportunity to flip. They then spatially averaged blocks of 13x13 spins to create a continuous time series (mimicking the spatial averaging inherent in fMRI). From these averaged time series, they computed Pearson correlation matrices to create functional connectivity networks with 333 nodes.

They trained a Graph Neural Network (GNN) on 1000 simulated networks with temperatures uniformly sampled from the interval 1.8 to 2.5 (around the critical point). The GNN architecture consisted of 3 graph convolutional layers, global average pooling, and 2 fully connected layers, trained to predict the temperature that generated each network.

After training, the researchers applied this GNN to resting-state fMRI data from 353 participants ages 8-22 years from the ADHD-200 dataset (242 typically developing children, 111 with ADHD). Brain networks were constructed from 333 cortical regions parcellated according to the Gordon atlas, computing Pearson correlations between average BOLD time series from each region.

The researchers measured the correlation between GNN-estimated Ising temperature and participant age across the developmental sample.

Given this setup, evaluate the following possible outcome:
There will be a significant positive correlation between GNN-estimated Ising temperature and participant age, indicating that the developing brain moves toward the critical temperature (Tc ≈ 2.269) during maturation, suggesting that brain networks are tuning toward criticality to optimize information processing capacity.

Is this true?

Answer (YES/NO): NO